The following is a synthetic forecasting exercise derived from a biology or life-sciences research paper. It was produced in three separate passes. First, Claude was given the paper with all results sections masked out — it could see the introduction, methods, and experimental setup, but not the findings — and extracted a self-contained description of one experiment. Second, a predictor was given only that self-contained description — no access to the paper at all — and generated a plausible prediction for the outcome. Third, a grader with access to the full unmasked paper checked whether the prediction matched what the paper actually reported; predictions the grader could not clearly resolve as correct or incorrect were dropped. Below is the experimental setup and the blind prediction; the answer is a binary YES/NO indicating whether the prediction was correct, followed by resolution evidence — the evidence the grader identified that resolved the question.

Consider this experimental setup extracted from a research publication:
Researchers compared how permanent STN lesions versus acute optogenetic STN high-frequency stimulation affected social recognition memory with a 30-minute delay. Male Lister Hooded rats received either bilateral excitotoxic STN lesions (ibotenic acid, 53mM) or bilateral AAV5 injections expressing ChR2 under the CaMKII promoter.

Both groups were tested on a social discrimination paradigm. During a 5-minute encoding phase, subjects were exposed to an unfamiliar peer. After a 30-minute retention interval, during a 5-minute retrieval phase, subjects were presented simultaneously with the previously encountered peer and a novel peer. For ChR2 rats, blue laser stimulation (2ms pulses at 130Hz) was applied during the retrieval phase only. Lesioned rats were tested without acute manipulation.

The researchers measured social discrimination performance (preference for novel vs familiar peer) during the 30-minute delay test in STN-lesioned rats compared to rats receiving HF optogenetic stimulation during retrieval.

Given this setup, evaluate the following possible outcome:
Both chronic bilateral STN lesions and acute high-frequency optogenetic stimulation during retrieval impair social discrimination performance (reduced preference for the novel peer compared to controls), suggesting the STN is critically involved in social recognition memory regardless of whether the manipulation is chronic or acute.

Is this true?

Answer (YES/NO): NO